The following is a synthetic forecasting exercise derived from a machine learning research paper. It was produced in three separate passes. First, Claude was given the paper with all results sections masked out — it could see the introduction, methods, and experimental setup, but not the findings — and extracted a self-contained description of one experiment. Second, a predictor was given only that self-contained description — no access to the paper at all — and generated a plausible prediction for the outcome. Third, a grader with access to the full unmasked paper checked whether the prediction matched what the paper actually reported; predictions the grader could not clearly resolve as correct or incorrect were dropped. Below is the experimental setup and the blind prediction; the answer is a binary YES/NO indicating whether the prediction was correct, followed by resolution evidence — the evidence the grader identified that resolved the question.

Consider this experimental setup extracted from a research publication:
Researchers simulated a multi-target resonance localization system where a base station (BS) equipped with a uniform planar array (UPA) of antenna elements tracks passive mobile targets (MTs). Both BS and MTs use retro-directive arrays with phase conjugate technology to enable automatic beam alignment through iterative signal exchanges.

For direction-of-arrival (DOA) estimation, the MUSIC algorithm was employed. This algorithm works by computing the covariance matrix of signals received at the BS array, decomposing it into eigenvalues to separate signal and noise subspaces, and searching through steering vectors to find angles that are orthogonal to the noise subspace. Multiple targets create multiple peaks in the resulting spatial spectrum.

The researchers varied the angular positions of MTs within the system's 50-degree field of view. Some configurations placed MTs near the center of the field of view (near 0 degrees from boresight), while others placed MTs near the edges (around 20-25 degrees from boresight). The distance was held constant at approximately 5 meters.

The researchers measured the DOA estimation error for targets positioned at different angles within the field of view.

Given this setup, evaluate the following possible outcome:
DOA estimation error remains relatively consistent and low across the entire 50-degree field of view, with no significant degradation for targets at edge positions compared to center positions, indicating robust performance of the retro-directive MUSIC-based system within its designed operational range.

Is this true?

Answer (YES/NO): NO